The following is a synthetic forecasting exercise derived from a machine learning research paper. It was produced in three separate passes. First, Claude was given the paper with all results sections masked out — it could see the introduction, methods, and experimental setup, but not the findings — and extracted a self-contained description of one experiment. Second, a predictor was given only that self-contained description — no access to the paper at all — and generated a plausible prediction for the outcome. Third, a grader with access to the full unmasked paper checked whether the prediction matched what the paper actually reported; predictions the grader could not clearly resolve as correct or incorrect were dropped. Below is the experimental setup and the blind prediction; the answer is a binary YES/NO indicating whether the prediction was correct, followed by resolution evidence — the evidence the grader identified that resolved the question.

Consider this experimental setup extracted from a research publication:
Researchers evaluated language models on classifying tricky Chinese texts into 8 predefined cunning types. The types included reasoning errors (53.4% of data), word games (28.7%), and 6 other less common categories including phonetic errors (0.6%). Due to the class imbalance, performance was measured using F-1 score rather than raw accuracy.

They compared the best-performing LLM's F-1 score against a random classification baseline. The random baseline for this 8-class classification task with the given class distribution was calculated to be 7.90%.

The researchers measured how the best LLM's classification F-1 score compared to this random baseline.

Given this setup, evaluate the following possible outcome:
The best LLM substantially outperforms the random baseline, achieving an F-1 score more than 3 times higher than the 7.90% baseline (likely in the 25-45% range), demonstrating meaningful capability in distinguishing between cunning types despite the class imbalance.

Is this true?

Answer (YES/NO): NO